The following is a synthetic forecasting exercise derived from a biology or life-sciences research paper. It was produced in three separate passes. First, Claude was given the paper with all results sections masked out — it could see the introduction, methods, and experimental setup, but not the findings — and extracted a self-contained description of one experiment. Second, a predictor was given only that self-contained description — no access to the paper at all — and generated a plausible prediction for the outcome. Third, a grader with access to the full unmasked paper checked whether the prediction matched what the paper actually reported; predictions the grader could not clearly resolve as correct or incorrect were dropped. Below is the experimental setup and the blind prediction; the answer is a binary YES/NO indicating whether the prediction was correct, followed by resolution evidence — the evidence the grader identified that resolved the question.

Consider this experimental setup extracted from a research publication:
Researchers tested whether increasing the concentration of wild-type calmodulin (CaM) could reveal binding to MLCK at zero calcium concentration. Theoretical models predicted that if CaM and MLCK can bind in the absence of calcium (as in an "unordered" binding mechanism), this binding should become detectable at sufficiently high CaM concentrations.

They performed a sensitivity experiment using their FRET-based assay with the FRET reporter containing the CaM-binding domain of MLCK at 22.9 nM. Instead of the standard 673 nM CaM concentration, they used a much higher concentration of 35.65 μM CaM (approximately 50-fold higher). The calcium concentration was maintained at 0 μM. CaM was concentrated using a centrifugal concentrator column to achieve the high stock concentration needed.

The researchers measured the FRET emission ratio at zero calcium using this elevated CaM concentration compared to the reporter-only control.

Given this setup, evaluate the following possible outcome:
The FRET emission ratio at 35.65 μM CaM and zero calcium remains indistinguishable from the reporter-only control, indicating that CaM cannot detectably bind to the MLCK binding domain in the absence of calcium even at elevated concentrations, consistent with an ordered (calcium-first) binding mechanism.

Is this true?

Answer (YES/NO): YES